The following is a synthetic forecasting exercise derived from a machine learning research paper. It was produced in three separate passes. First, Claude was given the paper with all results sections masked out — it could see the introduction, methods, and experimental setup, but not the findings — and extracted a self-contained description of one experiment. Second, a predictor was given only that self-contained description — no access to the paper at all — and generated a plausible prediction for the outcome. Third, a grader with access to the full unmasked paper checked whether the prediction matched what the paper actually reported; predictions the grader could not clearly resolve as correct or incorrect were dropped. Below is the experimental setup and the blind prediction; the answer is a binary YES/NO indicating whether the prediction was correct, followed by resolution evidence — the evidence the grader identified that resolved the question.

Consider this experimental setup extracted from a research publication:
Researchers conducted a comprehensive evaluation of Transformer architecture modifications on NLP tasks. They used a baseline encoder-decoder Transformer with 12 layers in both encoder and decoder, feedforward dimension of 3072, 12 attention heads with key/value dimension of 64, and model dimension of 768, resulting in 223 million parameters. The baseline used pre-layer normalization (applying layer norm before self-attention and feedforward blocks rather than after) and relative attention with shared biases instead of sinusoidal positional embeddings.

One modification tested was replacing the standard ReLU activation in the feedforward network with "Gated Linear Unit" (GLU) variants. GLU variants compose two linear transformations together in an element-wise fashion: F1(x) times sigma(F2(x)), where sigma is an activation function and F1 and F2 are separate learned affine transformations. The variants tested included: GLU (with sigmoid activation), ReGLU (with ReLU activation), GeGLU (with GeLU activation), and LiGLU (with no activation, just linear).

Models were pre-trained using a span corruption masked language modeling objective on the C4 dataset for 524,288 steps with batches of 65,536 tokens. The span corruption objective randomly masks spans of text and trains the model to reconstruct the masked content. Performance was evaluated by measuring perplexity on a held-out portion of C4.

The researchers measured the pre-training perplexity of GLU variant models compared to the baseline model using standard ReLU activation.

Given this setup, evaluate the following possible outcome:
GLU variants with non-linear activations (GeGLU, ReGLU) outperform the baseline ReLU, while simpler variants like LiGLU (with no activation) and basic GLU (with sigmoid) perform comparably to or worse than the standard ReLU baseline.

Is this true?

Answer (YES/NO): NO